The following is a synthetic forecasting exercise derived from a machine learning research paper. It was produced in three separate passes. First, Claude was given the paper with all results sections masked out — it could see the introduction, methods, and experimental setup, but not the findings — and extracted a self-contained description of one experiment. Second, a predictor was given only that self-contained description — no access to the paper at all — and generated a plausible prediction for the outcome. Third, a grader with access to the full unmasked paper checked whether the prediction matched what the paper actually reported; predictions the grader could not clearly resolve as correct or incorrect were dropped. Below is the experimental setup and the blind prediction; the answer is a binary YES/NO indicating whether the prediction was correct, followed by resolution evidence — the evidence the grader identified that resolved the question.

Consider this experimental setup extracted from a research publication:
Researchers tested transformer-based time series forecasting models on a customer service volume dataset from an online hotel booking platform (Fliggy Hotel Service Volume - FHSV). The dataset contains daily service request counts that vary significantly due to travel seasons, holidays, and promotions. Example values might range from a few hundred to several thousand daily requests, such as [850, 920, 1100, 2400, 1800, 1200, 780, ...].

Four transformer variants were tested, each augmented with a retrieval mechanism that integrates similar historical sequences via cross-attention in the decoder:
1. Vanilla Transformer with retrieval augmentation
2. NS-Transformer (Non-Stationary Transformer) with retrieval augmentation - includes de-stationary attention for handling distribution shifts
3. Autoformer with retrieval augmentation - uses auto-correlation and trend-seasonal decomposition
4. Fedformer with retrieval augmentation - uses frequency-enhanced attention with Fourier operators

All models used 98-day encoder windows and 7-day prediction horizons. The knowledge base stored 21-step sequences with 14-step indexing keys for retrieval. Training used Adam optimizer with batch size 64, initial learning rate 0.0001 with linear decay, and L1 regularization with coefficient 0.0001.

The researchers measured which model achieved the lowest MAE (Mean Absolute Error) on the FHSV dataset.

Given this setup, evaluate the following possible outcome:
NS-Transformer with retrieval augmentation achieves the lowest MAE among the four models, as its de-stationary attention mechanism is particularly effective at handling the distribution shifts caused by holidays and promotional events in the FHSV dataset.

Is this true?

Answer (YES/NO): YES